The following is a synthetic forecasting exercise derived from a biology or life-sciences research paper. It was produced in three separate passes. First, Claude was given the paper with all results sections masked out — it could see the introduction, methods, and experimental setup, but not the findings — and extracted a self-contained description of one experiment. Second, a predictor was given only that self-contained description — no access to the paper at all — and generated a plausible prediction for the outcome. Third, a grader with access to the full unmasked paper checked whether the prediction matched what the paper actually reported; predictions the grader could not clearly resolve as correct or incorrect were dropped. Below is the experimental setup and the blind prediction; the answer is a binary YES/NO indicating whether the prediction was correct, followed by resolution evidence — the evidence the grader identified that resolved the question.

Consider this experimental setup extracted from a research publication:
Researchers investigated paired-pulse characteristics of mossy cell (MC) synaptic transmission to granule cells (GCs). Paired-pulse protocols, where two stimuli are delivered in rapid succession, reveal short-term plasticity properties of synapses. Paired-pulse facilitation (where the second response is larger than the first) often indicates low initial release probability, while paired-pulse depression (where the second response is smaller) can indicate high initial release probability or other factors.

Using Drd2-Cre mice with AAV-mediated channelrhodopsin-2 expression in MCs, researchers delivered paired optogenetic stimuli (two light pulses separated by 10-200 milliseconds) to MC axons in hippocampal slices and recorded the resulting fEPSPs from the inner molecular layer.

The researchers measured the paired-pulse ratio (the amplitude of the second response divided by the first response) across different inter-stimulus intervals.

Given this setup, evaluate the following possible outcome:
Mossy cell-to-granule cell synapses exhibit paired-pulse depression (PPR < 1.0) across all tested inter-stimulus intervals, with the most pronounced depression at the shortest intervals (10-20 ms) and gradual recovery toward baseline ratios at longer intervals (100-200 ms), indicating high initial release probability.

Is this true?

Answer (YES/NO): NO